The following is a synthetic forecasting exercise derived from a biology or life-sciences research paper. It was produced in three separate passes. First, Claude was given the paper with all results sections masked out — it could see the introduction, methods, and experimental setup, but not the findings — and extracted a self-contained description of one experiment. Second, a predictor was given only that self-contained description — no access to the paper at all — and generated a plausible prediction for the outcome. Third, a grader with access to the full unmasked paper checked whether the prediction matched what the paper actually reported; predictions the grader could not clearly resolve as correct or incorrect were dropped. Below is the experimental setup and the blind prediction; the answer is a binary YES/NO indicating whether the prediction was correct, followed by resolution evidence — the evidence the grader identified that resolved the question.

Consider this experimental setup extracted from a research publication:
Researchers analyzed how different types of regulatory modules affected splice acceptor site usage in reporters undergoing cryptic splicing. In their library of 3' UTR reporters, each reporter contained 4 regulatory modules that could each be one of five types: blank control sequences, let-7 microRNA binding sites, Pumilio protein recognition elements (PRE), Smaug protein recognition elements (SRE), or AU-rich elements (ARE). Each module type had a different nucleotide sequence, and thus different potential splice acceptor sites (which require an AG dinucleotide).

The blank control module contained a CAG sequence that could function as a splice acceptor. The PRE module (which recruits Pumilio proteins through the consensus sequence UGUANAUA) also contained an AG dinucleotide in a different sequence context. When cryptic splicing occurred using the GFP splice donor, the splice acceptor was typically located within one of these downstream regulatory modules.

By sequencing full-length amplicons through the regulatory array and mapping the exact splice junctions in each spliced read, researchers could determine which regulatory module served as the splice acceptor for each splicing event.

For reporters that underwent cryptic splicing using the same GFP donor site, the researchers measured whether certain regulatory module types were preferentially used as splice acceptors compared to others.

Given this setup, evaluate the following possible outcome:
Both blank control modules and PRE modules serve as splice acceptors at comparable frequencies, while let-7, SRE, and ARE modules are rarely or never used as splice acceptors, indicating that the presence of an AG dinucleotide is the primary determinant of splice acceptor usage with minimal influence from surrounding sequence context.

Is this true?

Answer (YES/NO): NO